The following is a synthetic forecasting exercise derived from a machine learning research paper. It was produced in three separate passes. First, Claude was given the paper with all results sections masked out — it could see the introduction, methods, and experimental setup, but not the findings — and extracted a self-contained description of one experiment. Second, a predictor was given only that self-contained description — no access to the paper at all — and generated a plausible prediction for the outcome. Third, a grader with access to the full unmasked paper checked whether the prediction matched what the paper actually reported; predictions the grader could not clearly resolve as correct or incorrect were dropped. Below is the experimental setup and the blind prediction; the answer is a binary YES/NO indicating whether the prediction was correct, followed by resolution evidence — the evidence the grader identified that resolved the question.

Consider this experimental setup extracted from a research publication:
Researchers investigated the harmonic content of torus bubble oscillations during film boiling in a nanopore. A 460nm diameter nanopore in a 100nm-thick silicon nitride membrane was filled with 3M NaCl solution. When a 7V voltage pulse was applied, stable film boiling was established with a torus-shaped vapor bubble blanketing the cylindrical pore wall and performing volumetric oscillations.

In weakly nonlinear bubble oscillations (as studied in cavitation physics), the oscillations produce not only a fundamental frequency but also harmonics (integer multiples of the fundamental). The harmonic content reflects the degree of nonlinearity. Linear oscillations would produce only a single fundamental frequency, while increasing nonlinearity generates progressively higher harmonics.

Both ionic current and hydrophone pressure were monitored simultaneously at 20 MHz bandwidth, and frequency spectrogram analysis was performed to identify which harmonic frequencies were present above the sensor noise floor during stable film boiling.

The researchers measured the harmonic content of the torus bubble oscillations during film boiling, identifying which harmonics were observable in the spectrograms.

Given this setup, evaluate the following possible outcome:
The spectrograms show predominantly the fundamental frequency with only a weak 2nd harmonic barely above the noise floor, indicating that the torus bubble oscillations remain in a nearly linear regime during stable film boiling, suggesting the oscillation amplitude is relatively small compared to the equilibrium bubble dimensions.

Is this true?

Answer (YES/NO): YES